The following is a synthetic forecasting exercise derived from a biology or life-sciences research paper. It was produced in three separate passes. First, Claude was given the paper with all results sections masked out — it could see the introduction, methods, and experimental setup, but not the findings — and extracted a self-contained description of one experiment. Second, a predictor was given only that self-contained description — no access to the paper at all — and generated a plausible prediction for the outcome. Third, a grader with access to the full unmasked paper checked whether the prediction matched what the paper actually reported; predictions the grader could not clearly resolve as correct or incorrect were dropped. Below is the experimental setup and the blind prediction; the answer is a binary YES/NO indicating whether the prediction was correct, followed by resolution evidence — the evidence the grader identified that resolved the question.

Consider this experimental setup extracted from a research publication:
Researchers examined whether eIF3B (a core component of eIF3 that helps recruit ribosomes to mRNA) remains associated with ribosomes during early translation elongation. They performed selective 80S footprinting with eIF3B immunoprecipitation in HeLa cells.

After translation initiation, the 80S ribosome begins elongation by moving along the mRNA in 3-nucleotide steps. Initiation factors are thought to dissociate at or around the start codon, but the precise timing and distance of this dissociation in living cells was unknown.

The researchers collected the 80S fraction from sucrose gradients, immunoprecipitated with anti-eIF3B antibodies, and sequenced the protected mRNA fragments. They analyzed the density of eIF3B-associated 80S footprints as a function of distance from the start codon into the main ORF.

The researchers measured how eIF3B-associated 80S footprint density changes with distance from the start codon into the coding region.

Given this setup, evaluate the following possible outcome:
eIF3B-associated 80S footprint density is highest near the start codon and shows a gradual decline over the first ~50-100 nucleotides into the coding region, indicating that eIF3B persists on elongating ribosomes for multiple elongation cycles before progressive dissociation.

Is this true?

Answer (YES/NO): YES